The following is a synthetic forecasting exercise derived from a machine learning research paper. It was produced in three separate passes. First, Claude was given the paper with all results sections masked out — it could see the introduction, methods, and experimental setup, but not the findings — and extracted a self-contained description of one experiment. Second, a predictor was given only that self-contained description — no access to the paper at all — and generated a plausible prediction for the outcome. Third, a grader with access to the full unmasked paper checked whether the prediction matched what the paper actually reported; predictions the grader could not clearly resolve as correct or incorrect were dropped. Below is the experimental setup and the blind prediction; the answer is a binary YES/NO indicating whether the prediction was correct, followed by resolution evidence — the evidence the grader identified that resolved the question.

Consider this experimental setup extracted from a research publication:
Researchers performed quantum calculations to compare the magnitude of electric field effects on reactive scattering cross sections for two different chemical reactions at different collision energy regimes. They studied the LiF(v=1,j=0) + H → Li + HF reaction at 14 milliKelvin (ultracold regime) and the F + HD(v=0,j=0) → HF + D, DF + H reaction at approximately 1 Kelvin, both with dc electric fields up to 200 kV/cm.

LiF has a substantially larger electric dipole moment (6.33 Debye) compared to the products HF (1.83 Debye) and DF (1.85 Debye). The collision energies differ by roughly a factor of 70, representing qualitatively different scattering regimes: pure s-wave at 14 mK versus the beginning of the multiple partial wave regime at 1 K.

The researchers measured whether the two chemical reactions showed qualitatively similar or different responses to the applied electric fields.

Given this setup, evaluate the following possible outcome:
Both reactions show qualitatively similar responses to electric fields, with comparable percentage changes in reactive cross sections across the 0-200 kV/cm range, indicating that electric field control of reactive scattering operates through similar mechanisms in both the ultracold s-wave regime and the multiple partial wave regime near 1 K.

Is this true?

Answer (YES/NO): NO